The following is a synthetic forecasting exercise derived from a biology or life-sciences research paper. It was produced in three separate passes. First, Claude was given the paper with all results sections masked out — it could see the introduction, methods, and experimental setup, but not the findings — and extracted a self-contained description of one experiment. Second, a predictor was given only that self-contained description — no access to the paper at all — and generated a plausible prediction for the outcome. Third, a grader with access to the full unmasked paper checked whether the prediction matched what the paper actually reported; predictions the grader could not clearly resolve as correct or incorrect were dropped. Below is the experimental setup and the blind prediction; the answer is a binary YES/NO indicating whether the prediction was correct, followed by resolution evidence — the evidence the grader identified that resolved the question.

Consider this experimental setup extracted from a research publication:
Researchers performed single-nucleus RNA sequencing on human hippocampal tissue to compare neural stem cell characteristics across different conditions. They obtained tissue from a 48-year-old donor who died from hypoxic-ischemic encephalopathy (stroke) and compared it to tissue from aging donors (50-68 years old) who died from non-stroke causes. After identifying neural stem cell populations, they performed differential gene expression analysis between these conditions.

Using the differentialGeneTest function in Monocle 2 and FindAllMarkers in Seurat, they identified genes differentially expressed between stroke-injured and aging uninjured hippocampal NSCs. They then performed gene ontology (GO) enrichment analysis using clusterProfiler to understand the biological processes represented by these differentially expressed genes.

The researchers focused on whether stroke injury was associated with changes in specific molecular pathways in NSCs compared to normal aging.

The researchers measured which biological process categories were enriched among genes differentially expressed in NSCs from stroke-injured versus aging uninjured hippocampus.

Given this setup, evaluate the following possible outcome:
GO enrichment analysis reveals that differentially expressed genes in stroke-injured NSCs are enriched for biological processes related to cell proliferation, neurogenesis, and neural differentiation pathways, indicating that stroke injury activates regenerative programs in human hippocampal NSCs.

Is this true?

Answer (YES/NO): YES